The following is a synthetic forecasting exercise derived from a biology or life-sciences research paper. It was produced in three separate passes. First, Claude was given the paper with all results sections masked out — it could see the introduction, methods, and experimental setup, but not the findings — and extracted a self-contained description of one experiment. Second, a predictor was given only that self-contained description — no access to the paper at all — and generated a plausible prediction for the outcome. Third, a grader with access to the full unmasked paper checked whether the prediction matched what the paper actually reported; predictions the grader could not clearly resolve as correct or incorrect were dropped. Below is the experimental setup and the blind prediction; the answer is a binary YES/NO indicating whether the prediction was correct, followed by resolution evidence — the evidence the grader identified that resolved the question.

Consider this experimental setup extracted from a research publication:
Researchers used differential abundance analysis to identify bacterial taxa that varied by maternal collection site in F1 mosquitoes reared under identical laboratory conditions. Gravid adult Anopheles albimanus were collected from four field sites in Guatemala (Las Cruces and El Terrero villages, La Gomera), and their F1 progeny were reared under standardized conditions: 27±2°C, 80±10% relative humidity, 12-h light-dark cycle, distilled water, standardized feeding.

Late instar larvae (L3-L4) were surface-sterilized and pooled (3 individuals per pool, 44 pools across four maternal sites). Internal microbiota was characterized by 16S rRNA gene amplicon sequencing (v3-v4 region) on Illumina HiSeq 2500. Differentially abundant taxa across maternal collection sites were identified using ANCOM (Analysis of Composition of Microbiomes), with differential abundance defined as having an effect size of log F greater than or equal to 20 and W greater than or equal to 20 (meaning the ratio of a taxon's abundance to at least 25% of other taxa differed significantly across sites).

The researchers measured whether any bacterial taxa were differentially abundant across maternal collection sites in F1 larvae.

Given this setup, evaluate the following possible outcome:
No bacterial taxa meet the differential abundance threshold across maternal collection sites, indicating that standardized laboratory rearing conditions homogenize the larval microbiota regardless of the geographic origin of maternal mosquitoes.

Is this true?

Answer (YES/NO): NO